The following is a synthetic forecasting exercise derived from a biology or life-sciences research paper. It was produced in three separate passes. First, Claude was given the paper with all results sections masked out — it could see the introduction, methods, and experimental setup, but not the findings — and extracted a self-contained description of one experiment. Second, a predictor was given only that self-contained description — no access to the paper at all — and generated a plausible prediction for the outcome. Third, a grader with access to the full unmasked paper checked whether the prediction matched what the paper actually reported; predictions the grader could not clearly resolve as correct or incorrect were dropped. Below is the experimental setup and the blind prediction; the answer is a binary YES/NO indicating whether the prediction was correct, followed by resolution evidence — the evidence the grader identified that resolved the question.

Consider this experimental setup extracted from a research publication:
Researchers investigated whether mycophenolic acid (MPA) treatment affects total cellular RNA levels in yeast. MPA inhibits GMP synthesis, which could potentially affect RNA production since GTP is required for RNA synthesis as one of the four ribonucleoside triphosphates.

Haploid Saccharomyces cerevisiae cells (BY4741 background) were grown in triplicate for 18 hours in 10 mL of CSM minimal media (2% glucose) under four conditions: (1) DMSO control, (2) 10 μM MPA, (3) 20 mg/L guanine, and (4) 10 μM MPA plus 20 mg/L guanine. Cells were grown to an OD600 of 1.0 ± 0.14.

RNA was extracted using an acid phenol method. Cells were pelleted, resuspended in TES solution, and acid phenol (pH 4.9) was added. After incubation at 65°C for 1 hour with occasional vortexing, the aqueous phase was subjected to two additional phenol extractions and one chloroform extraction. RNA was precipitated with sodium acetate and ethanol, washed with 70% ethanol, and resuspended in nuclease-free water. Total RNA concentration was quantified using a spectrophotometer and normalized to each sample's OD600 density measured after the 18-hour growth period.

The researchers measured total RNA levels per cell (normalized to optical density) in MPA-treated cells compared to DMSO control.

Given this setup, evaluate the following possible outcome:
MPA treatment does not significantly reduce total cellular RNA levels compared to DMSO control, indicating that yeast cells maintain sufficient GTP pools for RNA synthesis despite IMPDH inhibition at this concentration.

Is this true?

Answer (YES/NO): NO